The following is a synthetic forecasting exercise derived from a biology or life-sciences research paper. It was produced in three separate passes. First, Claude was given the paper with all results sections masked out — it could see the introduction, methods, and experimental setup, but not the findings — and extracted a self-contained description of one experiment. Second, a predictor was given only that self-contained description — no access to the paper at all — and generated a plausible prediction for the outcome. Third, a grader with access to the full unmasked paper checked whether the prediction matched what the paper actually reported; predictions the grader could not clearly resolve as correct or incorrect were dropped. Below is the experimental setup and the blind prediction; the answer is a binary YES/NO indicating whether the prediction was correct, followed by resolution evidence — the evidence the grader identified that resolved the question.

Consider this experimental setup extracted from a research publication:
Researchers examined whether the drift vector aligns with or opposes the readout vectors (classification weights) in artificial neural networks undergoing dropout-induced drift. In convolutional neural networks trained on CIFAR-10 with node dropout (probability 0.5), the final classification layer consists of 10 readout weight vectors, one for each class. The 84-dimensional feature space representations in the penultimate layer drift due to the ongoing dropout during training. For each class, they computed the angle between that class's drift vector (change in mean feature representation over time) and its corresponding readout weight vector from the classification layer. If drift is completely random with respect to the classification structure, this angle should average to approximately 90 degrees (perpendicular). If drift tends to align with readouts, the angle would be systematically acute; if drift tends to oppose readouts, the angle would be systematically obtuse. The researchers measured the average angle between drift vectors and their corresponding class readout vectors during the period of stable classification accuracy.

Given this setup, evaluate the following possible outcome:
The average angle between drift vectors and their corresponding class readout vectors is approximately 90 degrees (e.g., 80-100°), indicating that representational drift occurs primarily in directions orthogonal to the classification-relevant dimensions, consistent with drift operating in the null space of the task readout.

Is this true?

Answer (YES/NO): YES